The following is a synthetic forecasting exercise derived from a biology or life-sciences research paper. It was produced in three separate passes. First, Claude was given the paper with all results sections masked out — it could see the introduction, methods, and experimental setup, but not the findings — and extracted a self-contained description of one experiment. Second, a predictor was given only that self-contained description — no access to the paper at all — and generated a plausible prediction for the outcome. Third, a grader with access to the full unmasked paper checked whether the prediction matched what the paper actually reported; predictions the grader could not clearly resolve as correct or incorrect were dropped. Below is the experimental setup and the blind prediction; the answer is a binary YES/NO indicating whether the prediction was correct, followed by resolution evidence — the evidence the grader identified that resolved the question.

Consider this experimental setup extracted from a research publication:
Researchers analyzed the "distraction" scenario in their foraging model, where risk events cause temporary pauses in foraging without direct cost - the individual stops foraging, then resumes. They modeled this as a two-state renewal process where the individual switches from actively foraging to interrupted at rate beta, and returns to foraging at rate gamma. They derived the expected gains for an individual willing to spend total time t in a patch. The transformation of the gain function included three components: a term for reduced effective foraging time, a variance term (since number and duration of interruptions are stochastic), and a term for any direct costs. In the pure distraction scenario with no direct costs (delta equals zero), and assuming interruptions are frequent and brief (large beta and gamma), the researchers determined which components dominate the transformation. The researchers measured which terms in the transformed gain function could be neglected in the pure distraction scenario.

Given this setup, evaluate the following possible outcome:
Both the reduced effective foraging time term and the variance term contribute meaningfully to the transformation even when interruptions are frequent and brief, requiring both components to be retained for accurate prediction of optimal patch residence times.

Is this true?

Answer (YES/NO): NO